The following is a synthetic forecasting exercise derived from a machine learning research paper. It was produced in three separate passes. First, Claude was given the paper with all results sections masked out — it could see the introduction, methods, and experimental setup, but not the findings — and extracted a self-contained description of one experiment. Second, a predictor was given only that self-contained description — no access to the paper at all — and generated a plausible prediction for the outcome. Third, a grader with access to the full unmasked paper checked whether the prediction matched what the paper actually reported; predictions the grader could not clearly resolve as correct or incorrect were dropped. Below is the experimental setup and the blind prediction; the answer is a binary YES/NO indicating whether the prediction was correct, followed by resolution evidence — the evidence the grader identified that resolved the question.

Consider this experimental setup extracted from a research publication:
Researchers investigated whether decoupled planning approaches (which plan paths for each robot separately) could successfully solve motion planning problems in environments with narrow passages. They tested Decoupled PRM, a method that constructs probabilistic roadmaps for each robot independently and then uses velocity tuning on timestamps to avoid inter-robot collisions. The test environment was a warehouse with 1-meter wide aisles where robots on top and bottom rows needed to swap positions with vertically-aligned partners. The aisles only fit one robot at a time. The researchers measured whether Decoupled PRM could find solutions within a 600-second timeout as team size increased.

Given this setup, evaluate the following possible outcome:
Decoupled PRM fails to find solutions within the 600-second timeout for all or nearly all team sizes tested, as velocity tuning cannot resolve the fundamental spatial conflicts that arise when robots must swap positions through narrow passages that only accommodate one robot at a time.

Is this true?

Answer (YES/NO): YES